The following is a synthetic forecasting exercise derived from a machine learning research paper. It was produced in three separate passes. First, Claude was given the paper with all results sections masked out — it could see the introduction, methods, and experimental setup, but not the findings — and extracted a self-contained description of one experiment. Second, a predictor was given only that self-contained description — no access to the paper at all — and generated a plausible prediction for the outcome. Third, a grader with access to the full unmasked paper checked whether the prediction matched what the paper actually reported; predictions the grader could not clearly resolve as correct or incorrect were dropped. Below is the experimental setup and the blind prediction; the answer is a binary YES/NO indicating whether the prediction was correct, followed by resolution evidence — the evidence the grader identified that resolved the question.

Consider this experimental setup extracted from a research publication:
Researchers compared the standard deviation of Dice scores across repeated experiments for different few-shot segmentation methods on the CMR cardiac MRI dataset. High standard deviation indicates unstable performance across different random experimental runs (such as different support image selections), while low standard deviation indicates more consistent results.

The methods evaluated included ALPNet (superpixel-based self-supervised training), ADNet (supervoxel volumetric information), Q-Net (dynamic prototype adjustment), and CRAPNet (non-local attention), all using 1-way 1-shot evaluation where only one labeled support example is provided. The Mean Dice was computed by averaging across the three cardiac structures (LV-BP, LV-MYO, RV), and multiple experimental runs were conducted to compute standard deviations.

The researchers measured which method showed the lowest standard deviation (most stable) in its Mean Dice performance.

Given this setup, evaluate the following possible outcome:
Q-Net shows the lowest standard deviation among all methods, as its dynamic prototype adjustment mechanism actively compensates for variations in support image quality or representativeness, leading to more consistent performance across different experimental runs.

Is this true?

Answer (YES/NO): NO